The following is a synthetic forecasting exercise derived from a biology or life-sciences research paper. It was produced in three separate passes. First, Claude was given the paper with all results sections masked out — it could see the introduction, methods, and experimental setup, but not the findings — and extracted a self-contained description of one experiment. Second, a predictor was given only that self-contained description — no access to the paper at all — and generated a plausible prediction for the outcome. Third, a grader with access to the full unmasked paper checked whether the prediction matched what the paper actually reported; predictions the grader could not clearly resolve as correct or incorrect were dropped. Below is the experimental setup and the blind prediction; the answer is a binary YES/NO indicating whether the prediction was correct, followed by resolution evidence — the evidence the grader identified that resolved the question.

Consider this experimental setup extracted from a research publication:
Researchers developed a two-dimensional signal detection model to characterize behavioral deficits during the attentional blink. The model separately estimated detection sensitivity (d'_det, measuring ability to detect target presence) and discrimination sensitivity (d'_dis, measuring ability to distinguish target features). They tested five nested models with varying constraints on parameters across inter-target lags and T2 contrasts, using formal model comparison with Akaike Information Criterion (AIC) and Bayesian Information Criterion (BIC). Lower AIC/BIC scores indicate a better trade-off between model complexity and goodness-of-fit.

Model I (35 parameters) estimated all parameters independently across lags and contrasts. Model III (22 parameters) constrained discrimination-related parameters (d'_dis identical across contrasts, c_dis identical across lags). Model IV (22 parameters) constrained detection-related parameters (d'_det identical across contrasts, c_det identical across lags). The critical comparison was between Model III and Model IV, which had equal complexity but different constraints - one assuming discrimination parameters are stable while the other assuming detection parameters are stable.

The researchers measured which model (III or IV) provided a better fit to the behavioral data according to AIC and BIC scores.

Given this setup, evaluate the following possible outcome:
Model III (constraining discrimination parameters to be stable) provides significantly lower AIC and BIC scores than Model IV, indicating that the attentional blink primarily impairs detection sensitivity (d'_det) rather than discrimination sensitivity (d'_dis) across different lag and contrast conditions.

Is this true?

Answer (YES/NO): NO